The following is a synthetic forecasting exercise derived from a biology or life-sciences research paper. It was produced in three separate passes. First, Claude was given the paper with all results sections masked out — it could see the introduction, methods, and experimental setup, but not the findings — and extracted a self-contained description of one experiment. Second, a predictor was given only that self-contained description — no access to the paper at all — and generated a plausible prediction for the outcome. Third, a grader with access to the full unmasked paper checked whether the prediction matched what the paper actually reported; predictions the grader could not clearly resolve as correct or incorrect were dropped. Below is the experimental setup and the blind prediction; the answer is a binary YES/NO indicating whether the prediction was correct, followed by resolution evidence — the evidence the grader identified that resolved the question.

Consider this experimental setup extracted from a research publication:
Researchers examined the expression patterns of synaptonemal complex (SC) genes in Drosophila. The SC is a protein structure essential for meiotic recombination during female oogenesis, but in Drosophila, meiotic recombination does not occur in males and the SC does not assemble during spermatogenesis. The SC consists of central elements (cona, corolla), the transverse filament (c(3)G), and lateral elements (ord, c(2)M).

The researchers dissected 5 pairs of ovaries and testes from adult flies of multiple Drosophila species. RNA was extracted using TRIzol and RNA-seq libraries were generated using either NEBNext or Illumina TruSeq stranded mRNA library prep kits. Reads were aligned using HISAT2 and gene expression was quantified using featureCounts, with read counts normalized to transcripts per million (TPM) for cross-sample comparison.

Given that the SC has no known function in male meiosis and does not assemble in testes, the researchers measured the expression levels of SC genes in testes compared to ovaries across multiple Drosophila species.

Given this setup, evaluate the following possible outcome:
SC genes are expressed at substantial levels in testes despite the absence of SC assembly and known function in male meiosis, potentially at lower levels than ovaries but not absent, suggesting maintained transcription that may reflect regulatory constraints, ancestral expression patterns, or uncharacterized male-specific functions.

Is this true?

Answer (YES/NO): NO